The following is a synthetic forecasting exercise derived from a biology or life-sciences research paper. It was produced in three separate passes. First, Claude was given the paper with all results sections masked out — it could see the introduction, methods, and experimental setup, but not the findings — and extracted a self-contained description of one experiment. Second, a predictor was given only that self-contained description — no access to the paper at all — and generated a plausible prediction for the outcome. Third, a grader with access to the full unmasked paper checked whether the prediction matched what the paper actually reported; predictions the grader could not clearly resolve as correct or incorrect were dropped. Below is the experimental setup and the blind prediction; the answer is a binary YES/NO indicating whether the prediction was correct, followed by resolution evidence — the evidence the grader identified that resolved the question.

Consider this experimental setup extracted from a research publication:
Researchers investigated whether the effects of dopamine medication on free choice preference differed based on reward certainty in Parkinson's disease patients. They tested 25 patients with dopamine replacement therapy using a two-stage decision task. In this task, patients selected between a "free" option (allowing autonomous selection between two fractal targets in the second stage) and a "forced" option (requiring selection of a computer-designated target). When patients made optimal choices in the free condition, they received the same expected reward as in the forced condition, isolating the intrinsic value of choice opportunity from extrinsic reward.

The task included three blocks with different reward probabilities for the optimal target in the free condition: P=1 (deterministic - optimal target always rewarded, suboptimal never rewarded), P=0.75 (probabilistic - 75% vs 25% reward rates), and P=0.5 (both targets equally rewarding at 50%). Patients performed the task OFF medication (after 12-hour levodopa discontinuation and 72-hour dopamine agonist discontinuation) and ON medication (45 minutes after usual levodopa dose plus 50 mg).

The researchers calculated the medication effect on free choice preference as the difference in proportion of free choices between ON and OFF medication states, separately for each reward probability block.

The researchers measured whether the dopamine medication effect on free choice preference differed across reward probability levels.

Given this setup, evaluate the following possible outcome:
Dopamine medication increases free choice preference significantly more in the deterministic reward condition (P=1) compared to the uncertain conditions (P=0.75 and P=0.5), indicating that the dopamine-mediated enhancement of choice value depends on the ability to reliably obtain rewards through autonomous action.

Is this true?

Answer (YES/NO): NO